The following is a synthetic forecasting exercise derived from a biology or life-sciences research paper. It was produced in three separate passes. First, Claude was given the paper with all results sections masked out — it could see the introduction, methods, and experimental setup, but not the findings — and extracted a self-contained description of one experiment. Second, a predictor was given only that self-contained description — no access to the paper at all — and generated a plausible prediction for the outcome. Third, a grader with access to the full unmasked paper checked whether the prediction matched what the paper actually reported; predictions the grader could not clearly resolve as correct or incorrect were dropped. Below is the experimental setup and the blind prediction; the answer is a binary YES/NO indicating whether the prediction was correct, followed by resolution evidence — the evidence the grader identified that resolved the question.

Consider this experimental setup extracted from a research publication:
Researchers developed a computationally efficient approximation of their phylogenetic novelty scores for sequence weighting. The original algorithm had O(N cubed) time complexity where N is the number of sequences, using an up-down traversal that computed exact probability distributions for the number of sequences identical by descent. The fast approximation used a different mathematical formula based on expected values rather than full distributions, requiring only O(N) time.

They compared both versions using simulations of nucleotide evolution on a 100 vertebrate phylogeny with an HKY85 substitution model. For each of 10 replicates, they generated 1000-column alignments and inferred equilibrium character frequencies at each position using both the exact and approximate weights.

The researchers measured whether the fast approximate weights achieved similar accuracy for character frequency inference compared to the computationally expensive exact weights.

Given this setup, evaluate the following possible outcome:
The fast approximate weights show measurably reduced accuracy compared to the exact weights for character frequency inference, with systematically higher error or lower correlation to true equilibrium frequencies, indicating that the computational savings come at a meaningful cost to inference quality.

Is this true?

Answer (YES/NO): YES